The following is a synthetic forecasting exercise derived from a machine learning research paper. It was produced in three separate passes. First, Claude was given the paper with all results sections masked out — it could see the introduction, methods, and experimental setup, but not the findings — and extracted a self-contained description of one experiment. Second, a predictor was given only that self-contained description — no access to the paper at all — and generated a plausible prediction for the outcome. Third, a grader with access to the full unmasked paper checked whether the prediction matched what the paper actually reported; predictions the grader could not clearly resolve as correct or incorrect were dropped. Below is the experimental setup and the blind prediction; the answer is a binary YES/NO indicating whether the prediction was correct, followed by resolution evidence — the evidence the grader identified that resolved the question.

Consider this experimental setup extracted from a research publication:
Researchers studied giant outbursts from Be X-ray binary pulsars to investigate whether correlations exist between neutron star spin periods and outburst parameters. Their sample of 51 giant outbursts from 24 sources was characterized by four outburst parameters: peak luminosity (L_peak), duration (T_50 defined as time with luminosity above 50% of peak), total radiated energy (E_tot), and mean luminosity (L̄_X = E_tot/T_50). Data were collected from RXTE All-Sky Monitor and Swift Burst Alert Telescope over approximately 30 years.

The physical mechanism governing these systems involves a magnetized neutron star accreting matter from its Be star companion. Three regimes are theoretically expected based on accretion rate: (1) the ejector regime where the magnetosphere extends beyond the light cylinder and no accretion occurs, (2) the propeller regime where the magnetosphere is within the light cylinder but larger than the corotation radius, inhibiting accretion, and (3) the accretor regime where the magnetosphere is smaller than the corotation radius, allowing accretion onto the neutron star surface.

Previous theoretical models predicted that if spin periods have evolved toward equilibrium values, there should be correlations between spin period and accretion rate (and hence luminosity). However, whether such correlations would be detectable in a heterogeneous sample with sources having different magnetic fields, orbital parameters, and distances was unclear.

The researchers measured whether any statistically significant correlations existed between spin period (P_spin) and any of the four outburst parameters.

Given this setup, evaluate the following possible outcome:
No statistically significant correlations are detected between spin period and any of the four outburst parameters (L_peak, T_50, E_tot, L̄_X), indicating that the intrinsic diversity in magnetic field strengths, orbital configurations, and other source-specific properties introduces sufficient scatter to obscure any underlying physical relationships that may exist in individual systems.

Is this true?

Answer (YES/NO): NO